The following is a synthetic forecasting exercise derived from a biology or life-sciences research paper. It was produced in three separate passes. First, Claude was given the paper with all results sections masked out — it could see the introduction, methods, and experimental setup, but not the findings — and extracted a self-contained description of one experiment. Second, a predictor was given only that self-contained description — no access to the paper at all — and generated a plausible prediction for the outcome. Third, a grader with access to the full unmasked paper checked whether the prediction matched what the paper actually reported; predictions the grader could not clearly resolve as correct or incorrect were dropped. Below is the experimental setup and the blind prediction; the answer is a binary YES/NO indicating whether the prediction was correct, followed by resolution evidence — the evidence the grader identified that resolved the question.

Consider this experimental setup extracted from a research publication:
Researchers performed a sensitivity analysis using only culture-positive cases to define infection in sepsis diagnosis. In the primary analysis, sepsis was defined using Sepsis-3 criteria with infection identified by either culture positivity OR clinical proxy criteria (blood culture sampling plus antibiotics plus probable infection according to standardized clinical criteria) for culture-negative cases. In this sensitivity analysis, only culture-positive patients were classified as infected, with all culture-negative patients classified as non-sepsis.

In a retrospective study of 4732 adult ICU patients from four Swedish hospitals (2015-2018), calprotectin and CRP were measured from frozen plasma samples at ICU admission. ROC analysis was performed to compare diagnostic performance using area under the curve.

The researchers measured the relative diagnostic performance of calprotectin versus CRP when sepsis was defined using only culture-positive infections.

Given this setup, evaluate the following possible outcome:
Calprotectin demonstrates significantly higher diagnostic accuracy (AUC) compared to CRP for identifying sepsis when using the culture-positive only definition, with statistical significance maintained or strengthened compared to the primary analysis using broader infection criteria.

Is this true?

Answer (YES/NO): NO